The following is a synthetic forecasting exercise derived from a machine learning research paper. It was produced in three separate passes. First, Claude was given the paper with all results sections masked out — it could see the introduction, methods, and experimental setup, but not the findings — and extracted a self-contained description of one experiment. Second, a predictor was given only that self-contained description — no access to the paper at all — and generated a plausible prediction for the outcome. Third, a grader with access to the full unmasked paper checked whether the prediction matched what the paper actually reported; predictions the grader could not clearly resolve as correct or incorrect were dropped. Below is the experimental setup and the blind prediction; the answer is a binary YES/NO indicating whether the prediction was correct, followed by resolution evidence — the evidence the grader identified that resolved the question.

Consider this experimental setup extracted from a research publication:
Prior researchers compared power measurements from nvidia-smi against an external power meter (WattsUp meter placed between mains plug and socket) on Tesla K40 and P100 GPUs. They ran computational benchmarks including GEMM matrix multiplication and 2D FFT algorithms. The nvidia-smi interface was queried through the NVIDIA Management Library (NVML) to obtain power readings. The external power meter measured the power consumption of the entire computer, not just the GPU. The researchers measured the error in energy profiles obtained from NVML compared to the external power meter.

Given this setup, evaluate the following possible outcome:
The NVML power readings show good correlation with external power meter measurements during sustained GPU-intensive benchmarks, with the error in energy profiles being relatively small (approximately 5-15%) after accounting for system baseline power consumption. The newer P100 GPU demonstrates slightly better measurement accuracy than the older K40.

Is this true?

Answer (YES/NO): NO